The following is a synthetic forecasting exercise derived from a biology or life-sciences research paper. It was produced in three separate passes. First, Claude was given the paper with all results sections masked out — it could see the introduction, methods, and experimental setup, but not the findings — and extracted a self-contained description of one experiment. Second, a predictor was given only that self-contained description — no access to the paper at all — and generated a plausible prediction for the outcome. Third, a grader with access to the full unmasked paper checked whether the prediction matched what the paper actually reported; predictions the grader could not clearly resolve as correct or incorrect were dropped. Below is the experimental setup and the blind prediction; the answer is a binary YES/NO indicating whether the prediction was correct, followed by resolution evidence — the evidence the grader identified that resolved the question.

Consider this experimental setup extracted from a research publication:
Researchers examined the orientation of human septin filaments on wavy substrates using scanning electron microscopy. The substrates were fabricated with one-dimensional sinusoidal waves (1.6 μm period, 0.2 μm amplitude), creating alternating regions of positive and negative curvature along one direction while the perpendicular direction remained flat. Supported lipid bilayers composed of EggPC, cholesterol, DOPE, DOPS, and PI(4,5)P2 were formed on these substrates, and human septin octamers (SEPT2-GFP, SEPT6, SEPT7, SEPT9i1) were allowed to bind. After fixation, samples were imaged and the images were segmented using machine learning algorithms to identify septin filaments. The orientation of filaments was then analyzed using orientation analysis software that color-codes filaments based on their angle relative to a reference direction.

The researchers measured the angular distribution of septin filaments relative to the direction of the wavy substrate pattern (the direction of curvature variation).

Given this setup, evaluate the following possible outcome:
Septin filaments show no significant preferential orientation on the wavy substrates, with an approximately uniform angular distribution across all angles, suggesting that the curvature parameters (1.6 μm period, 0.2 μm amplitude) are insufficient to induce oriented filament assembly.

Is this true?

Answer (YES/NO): NO